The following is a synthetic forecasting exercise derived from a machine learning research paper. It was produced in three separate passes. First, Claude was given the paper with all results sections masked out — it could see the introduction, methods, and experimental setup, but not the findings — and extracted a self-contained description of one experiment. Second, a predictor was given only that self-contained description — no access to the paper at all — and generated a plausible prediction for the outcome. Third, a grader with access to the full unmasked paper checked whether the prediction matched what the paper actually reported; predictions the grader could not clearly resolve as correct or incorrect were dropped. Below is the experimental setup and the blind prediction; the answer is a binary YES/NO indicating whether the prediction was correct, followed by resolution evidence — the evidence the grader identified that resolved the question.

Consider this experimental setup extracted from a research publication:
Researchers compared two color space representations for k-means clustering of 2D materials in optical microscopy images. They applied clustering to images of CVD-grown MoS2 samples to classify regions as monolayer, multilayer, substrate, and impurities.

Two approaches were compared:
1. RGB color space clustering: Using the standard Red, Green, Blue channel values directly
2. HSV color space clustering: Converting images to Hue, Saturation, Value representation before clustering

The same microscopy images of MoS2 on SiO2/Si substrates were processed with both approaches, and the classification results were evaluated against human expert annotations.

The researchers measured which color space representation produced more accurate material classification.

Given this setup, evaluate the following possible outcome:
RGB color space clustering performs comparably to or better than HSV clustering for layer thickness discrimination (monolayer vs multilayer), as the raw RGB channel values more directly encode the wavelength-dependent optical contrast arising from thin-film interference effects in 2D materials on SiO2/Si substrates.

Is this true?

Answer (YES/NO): YES